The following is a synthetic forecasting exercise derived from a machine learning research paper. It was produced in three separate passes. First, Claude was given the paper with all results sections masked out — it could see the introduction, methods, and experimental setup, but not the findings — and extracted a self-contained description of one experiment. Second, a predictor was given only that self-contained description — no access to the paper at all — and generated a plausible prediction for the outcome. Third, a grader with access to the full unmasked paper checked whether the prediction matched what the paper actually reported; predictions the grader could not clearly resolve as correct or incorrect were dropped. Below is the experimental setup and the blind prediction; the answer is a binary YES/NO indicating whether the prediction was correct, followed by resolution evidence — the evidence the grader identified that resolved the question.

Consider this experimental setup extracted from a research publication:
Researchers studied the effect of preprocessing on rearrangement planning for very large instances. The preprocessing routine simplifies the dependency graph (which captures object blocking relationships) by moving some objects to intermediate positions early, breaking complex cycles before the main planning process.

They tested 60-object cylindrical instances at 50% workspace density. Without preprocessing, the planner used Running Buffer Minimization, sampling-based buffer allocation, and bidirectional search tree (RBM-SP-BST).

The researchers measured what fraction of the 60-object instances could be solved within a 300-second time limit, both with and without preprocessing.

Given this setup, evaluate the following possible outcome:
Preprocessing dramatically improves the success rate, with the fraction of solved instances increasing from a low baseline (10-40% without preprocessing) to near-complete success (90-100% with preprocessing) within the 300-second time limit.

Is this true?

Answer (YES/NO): NO